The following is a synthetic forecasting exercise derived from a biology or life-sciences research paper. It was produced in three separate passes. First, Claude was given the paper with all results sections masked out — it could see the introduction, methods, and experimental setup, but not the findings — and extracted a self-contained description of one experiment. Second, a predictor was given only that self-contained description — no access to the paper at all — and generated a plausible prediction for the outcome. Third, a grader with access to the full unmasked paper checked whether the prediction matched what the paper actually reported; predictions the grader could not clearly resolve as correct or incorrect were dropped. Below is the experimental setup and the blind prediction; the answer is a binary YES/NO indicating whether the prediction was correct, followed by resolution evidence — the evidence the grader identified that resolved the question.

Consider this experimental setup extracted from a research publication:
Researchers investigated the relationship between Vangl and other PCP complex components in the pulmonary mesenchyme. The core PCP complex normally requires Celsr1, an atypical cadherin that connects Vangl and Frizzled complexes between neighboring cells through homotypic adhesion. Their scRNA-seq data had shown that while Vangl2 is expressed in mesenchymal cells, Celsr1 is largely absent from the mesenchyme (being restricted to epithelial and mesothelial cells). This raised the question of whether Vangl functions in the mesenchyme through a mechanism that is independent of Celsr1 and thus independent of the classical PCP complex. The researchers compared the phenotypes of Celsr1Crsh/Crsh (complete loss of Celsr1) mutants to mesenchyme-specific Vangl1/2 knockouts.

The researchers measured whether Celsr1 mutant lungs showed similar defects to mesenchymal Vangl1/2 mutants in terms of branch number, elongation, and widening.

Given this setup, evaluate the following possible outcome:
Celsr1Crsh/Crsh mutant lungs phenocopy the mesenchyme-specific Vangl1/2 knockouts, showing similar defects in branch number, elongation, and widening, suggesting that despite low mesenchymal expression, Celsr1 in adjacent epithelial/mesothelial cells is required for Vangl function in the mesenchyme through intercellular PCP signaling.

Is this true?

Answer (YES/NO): NO